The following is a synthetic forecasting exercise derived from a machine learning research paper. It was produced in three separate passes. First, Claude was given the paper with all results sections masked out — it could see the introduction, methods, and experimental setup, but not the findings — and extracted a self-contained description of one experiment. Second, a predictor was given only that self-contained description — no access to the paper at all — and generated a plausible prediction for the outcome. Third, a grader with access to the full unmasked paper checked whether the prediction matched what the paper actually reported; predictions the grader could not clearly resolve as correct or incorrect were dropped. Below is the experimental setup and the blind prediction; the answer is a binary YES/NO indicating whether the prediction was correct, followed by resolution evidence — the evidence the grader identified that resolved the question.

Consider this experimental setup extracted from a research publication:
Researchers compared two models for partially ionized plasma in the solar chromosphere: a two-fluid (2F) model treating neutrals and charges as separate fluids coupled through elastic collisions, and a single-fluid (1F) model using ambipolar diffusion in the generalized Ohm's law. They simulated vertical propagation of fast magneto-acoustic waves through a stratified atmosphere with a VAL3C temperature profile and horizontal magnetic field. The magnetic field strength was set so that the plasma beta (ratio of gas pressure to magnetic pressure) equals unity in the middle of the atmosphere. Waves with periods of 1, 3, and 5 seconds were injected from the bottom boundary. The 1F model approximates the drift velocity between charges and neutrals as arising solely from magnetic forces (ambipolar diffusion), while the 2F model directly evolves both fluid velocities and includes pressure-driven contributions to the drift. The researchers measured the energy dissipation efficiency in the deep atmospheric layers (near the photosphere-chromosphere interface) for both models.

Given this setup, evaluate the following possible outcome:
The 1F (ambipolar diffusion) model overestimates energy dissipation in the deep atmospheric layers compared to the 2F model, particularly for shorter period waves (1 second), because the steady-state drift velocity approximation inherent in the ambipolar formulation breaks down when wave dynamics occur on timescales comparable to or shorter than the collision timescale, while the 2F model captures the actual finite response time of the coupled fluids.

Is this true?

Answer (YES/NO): NO